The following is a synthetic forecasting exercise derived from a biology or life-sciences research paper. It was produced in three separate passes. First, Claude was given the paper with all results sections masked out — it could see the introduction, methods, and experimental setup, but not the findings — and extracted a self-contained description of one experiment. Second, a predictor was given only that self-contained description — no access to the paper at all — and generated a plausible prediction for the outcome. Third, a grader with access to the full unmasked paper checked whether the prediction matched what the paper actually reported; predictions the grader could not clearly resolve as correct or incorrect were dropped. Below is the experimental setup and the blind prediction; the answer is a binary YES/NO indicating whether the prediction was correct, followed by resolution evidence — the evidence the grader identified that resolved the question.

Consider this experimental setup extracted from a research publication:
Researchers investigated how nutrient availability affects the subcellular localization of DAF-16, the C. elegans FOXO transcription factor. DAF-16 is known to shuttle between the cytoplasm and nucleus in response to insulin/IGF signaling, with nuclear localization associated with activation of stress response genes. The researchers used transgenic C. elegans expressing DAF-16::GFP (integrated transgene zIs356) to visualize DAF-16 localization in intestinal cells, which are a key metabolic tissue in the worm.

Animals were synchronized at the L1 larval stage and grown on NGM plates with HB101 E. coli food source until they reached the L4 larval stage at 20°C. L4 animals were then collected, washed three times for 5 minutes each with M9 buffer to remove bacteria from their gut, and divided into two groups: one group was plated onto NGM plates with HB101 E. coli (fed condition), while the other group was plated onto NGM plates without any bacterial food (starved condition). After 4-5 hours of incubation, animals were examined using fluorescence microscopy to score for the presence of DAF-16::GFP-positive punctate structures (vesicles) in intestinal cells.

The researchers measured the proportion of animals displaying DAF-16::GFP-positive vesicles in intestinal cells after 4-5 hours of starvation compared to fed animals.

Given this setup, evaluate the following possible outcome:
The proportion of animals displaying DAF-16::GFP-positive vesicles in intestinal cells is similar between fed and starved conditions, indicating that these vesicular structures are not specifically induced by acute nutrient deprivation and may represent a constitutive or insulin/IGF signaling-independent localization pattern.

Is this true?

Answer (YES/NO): NO